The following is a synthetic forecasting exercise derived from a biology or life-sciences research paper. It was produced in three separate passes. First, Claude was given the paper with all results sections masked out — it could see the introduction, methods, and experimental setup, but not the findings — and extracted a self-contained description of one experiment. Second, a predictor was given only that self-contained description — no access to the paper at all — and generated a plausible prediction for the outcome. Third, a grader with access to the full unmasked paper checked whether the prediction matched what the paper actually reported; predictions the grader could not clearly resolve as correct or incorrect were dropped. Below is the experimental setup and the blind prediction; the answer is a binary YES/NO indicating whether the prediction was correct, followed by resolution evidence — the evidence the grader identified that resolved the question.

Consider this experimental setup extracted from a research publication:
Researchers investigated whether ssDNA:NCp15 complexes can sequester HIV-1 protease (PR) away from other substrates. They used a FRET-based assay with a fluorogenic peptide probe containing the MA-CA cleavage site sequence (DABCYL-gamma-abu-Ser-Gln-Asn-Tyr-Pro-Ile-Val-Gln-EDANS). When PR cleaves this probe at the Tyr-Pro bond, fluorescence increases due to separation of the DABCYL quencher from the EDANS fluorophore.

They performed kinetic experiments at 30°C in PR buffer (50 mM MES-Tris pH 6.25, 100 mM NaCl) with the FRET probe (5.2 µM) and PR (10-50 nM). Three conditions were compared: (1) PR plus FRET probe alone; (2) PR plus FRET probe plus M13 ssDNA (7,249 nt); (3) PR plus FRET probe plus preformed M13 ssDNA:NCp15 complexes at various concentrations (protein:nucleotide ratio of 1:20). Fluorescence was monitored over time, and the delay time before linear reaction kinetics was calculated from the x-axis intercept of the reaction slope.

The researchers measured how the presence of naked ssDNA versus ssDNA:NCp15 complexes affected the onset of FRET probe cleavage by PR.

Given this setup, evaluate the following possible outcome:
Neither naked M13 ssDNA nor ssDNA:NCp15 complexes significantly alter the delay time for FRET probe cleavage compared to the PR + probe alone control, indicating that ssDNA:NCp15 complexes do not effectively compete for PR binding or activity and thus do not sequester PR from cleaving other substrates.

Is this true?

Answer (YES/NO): NO